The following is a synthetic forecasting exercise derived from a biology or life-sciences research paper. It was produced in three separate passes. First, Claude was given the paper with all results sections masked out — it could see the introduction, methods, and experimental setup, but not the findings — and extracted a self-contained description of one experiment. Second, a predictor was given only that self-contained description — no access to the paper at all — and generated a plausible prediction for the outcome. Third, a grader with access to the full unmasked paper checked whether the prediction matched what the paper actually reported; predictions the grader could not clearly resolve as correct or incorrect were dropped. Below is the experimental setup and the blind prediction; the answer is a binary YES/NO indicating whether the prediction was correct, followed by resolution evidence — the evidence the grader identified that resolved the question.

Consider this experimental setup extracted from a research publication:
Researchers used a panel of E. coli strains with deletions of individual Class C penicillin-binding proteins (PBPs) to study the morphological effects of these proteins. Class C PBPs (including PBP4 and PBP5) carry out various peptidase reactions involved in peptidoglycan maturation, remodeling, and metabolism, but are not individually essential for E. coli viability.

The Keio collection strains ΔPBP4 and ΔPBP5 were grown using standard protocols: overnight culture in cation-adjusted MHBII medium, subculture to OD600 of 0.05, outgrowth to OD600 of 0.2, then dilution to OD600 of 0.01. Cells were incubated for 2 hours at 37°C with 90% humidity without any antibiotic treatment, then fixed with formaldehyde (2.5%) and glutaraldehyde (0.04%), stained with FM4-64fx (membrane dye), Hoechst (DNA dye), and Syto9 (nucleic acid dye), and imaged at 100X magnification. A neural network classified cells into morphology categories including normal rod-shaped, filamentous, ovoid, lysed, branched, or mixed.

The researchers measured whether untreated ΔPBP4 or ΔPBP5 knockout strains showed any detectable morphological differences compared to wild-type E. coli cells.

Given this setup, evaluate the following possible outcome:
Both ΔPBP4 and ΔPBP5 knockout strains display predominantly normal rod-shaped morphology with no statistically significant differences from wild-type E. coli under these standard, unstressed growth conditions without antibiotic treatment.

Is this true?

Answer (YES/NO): YES